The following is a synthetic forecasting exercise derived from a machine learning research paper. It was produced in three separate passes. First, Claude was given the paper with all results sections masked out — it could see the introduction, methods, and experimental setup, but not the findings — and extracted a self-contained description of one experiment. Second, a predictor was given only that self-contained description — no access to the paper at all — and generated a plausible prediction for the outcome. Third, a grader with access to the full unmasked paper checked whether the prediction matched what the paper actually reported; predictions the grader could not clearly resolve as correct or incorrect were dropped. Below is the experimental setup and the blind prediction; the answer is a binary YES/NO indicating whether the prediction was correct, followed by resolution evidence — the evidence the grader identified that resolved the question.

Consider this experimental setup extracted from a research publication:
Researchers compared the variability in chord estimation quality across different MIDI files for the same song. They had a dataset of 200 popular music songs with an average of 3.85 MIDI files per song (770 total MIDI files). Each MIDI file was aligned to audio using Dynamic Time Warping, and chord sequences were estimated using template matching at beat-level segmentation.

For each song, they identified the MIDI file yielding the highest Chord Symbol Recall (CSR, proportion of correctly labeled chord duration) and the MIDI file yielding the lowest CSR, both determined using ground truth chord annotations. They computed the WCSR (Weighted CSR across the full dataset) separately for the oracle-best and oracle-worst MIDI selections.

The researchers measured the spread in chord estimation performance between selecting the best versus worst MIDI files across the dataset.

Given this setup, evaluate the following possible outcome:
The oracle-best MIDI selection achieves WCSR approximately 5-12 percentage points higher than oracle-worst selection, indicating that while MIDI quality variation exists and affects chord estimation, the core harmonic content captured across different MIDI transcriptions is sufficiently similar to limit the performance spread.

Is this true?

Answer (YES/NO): NO